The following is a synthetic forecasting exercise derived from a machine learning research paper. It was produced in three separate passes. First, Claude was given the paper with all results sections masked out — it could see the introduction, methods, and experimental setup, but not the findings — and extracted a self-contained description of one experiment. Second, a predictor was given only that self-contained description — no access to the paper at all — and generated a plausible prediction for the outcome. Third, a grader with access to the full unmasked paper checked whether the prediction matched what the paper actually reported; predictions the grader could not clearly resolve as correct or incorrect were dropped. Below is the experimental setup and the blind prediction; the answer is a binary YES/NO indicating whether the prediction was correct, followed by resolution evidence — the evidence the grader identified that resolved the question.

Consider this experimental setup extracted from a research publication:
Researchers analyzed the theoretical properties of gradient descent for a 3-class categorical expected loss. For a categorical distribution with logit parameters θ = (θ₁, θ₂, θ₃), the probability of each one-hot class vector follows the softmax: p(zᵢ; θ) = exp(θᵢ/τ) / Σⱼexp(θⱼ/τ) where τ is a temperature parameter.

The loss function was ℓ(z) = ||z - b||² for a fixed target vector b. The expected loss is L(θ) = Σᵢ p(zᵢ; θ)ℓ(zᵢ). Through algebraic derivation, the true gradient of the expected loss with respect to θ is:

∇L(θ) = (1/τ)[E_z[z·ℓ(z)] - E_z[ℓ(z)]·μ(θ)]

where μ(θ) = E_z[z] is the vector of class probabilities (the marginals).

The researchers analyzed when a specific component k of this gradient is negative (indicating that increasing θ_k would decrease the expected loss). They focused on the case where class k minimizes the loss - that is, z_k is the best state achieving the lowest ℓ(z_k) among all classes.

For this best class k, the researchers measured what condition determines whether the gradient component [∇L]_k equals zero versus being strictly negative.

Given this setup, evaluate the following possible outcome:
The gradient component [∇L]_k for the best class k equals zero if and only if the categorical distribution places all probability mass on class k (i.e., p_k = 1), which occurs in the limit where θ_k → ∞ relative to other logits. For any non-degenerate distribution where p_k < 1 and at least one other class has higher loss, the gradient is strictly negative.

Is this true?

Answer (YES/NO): YES